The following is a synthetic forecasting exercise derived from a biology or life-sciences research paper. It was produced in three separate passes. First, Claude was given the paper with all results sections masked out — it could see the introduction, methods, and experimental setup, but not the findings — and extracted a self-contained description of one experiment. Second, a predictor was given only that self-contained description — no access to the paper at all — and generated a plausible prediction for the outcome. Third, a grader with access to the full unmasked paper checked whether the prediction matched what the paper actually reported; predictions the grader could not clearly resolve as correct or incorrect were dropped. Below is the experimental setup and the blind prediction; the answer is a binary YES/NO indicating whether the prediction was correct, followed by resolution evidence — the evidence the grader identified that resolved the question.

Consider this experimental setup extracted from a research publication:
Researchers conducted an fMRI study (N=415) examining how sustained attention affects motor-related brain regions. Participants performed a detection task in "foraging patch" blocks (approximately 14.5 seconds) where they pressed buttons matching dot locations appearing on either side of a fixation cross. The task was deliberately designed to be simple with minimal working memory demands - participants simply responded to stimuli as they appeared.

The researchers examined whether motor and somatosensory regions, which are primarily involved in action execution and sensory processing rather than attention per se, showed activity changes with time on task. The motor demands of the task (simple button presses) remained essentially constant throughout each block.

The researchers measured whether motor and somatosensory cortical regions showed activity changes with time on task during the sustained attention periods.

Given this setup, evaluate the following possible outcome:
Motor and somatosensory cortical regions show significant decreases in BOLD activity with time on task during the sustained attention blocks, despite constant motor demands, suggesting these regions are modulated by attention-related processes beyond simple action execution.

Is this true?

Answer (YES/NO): YES